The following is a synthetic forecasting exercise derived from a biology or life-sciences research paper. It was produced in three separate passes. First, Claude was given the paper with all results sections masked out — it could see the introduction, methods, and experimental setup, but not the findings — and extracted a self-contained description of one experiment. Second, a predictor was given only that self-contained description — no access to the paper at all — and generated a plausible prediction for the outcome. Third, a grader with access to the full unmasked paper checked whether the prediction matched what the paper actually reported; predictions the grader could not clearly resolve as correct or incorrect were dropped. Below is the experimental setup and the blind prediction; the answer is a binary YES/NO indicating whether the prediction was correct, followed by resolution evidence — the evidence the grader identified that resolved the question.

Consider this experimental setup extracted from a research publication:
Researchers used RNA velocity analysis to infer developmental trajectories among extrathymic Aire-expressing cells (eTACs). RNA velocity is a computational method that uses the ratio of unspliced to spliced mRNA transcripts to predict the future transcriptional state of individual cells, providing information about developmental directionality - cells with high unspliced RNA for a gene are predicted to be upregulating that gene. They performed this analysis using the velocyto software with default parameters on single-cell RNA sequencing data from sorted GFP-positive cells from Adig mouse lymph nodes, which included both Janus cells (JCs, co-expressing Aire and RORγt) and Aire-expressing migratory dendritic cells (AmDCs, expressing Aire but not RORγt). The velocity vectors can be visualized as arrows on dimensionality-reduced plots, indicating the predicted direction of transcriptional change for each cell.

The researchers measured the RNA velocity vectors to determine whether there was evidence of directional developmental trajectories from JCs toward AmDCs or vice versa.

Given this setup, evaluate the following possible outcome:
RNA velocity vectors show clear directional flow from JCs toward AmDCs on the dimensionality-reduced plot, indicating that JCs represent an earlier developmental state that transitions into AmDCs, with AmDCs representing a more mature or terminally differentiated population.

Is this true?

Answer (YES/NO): NO